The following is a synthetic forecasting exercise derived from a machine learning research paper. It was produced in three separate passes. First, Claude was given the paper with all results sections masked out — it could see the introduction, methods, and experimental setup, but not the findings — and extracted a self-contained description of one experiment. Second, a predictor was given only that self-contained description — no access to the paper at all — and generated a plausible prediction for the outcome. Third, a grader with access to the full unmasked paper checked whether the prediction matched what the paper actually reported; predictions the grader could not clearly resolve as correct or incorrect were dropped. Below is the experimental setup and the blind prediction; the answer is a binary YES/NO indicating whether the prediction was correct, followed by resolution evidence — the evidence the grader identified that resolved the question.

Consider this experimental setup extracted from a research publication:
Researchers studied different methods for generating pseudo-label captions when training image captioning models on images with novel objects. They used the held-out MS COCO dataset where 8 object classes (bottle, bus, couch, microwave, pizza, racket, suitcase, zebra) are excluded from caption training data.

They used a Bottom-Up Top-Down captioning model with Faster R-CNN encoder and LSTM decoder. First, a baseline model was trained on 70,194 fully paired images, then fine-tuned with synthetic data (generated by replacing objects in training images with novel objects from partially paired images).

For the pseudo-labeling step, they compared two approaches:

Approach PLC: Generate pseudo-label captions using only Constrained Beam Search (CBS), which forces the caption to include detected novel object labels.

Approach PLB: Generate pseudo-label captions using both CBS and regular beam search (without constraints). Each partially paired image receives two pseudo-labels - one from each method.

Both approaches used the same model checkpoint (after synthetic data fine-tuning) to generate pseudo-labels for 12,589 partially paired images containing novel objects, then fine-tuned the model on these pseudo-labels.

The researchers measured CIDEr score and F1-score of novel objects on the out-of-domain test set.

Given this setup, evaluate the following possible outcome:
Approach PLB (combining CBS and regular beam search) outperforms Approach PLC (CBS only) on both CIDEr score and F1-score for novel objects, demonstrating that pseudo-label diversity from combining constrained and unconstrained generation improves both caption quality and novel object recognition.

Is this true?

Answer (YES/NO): NO